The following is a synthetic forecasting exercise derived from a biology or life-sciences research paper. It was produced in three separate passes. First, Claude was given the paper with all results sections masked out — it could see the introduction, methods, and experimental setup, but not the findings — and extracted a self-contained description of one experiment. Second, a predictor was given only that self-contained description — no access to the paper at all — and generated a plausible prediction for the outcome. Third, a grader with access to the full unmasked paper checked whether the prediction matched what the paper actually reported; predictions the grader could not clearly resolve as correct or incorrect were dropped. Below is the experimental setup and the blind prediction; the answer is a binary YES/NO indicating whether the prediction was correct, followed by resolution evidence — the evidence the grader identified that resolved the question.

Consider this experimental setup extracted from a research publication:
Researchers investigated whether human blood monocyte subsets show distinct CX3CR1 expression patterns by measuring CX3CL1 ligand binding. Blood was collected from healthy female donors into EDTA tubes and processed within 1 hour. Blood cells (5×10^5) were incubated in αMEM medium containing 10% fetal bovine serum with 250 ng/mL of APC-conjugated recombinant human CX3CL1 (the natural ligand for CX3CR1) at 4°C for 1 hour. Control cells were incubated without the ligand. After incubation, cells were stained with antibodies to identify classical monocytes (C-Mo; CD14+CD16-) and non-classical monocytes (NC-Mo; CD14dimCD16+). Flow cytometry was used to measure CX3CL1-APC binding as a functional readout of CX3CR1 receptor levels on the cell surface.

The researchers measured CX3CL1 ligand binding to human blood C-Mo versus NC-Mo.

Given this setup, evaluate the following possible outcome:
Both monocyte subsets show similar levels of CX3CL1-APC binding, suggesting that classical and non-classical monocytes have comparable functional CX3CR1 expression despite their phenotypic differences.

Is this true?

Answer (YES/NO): NO